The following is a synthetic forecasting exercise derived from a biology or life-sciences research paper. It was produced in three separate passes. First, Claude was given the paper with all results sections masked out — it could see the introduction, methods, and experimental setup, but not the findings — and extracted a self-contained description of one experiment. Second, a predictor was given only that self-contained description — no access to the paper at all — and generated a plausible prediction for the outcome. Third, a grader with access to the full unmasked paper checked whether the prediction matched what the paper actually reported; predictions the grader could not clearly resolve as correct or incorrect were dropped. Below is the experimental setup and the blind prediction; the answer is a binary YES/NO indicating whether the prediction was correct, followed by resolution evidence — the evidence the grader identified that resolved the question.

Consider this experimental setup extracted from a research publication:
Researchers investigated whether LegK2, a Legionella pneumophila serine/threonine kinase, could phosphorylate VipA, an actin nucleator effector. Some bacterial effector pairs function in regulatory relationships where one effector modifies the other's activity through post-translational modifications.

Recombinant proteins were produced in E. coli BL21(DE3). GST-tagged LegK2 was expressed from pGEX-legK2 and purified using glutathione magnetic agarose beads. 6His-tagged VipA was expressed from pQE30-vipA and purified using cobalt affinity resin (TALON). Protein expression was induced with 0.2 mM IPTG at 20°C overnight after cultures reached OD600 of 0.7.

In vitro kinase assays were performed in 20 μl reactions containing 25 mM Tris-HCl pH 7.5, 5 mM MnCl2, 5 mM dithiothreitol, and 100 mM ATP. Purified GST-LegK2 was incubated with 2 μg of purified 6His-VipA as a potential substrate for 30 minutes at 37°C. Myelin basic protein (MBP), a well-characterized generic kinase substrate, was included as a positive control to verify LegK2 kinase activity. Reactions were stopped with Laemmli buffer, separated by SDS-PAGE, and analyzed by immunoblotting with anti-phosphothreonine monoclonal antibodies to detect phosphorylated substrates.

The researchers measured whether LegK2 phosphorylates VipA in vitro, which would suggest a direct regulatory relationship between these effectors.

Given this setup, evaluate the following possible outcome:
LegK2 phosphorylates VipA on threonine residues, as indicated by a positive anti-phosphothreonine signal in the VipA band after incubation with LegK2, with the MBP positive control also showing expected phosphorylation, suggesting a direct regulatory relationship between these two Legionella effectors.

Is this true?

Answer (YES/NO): NO